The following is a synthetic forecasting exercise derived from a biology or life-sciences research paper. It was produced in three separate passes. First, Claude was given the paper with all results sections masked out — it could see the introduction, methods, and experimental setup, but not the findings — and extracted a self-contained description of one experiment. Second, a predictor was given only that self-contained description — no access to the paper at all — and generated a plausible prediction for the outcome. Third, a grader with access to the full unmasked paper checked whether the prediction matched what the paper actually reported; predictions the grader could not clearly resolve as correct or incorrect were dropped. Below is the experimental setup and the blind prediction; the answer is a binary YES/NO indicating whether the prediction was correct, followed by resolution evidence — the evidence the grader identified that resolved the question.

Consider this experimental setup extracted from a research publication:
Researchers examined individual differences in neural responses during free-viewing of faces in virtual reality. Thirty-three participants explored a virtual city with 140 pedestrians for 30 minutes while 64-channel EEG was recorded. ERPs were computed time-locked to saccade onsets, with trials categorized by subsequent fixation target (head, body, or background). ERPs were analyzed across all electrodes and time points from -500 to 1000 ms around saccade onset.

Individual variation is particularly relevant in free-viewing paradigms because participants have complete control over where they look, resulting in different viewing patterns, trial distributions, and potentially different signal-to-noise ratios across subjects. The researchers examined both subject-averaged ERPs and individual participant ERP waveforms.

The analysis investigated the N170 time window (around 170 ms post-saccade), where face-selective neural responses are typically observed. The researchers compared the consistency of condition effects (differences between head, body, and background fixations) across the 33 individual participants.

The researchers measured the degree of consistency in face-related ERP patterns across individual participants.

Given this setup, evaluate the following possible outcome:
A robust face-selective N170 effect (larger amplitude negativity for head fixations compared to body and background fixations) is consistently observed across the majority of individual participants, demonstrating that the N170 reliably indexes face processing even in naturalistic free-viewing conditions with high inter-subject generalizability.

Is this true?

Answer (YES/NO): NO